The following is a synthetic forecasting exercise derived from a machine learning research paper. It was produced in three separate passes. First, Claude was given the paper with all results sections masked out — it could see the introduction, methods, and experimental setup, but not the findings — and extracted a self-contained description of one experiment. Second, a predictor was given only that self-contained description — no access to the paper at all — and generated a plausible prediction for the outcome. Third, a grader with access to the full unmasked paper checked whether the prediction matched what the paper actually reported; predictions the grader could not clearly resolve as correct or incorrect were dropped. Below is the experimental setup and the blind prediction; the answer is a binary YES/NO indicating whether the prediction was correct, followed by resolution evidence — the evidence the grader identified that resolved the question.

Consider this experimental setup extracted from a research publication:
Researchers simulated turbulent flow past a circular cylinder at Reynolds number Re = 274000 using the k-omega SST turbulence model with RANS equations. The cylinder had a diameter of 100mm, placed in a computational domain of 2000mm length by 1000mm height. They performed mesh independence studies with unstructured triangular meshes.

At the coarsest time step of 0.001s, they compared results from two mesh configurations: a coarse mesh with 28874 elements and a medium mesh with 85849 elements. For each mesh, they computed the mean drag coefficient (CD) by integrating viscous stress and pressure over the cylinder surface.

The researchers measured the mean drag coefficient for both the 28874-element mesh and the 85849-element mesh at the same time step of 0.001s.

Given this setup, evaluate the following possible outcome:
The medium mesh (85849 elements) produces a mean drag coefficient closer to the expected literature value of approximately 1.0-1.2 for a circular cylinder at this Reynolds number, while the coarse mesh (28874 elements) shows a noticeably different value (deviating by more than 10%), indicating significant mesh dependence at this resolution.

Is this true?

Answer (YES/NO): YES